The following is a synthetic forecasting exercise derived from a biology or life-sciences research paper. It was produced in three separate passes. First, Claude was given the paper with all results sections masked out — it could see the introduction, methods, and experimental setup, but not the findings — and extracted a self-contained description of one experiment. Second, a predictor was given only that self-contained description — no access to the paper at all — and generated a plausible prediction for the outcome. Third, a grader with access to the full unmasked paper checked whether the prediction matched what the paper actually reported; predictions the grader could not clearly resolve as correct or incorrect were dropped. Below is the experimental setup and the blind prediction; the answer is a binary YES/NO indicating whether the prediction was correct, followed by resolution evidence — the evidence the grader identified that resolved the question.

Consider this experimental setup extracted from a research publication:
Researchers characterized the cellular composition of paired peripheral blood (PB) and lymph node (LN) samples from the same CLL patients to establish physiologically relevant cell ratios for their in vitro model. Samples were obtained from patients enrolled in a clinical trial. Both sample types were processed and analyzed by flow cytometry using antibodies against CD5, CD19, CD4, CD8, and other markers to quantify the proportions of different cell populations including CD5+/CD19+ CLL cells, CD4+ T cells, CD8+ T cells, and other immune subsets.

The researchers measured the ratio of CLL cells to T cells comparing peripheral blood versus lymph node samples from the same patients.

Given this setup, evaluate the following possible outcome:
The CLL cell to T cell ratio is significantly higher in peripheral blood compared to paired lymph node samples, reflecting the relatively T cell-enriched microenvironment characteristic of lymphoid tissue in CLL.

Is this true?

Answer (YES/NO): YES